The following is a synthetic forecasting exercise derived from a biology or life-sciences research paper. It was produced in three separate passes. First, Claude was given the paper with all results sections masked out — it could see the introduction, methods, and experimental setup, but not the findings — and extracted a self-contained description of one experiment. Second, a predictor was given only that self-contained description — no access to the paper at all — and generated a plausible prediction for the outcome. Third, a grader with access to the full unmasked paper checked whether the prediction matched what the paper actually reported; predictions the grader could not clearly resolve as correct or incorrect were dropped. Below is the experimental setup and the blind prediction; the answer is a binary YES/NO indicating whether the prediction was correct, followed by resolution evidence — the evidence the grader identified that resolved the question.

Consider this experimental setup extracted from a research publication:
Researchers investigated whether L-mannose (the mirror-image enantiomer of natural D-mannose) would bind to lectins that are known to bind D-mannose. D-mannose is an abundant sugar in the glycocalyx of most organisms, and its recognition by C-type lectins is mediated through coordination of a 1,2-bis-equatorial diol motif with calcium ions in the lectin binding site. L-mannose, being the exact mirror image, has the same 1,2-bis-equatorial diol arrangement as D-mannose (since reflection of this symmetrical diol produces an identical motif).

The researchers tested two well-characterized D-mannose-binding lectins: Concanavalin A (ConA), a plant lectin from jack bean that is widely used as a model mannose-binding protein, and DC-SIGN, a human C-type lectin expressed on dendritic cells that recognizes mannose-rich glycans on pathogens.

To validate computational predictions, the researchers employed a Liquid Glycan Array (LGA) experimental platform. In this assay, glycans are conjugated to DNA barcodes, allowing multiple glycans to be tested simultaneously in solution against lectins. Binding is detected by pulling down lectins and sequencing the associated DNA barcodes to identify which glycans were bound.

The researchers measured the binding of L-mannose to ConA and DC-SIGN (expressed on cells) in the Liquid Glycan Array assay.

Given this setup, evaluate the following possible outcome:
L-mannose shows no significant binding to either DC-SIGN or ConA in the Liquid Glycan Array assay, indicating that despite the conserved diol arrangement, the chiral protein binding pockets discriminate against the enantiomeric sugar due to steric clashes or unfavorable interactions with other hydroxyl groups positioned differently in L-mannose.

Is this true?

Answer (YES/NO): YES